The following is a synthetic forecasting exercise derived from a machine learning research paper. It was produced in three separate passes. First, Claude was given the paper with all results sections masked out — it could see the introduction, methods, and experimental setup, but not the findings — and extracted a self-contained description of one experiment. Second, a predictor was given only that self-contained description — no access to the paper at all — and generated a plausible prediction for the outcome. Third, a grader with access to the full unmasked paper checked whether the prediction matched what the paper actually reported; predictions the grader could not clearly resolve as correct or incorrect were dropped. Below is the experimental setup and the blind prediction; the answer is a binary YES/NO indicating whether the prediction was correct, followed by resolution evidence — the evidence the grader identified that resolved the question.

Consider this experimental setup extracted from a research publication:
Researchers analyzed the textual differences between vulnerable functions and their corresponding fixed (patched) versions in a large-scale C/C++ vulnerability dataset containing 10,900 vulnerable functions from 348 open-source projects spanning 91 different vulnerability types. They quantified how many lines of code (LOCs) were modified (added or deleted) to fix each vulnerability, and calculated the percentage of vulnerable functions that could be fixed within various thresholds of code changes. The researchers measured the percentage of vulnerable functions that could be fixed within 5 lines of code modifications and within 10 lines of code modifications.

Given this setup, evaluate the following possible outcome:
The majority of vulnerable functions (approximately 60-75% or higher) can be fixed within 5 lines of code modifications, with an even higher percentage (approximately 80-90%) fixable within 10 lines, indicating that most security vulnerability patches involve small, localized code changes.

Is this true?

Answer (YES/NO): NO